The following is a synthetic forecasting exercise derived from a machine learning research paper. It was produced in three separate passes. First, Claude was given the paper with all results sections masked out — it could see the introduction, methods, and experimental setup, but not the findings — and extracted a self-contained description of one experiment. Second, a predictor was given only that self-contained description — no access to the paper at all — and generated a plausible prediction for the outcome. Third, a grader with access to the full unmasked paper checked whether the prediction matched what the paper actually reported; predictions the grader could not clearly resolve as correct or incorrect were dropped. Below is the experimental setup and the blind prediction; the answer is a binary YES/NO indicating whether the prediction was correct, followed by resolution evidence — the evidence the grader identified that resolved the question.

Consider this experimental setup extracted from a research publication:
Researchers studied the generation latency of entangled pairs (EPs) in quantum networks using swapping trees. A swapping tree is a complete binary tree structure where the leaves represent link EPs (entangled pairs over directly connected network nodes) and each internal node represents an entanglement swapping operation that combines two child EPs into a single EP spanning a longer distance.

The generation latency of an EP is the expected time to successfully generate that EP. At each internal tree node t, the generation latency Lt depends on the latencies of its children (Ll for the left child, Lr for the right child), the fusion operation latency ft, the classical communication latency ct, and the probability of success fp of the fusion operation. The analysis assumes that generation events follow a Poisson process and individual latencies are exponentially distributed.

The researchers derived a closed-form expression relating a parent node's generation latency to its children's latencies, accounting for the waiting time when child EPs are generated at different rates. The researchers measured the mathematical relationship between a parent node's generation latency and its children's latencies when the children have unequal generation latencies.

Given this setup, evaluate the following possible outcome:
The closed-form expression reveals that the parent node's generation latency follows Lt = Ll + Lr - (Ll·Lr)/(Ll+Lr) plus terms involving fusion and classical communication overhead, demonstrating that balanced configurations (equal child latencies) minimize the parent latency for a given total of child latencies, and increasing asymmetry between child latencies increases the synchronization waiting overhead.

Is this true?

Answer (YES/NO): NO